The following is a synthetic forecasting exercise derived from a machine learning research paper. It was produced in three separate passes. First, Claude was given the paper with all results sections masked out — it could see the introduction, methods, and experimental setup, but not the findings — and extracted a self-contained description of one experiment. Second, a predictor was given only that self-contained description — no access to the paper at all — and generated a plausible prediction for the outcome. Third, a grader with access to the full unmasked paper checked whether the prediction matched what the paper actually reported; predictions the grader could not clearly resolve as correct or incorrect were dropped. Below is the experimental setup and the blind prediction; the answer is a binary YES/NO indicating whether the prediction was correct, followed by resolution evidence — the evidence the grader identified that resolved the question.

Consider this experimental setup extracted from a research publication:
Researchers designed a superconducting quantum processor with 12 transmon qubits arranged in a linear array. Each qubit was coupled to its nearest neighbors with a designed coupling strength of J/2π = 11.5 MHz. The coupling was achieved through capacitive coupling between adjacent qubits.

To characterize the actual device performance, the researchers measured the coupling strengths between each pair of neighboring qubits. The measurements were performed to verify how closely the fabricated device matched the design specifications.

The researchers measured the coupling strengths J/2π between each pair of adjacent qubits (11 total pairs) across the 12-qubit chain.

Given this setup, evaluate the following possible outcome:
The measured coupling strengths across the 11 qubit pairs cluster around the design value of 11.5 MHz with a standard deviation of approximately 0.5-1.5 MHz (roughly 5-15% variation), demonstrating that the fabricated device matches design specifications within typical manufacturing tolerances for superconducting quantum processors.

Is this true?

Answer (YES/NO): NO